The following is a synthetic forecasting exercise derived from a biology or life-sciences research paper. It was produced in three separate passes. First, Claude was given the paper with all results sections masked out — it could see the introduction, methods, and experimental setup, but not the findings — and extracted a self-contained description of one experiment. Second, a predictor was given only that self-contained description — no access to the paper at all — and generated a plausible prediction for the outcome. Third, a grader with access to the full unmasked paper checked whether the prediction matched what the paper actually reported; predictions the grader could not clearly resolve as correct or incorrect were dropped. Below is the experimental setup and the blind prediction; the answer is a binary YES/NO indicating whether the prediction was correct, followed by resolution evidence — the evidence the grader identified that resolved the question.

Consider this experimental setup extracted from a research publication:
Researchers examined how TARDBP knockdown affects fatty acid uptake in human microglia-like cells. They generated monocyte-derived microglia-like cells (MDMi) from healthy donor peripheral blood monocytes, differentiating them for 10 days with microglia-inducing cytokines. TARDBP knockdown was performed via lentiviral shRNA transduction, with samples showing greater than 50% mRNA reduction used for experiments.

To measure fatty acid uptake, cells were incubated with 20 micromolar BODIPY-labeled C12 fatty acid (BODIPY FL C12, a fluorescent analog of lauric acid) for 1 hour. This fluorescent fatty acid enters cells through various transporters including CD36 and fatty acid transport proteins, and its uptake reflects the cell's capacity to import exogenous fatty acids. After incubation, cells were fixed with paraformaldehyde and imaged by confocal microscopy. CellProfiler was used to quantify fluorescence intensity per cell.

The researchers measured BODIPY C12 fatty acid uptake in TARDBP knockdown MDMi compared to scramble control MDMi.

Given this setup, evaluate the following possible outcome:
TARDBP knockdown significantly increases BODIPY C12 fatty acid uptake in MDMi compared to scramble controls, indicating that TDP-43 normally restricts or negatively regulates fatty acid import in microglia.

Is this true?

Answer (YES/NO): YES